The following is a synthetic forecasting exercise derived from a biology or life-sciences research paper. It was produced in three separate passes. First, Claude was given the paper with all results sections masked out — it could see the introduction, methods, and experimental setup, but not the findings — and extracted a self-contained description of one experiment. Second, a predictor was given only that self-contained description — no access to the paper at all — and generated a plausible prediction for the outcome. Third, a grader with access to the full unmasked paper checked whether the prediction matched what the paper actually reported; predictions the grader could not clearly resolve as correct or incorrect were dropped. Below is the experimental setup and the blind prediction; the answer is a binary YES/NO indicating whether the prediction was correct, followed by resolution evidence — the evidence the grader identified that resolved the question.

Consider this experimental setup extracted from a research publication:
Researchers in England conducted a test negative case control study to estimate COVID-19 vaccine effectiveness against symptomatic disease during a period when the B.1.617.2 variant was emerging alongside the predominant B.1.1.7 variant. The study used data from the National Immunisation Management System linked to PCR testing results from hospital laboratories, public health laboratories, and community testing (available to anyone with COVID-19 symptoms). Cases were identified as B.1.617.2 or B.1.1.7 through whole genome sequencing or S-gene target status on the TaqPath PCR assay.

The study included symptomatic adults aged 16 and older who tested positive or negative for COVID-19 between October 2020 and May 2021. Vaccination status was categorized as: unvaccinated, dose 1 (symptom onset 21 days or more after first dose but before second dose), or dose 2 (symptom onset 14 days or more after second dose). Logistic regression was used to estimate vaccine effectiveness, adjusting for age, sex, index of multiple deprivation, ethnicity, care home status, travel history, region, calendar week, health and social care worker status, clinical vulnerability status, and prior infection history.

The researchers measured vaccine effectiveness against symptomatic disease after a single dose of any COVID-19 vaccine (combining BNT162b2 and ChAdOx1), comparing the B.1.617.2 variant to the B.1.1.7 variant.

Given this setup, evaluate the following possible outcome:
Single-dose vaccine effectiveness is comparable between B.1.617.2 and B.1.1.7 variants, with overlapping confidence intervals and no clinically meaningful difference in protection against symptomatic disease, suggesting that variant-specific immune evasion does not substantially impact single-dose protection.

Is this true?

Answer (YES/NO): NO